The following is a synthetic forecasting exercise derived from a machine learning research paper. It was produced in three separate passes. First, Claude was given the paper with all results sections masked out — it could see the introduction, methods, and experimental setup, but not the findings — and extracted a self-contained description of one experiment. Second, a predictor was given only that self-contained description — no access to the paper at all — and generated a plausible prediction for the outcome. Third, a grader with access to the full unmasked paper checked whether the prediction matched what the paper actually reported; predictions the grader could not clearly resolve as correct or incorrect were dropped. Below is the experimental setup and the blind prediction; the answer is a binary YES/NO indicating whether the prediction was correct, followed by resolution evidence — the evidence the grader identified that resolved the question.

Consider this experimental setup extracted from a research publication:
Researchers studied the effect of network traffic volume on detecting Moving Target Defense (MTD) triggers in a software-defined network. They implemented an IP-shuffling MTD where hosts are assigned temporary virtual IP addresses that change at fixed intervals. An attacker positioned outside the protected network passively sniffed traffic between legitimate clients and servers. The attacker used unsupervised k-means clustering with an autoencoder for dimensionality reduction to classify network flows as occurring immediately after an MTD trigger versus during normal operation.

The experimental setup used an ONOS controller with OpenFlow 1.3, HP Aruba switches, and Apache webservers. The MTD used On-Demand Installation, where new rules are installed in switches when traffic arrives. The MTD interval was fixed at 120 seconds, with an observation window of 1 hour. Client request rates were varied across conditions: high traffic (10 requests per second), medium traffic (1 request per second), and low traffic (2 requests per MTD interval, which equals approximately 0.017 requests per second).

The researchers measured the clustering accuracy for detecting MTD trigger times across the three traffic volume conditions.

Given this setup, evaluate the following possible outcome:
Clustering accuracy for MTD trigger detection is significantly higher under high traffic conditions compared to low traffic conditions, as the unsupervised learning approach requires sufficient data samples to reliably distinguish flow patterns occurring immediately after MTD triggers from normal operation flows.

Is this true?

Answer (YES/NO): YES